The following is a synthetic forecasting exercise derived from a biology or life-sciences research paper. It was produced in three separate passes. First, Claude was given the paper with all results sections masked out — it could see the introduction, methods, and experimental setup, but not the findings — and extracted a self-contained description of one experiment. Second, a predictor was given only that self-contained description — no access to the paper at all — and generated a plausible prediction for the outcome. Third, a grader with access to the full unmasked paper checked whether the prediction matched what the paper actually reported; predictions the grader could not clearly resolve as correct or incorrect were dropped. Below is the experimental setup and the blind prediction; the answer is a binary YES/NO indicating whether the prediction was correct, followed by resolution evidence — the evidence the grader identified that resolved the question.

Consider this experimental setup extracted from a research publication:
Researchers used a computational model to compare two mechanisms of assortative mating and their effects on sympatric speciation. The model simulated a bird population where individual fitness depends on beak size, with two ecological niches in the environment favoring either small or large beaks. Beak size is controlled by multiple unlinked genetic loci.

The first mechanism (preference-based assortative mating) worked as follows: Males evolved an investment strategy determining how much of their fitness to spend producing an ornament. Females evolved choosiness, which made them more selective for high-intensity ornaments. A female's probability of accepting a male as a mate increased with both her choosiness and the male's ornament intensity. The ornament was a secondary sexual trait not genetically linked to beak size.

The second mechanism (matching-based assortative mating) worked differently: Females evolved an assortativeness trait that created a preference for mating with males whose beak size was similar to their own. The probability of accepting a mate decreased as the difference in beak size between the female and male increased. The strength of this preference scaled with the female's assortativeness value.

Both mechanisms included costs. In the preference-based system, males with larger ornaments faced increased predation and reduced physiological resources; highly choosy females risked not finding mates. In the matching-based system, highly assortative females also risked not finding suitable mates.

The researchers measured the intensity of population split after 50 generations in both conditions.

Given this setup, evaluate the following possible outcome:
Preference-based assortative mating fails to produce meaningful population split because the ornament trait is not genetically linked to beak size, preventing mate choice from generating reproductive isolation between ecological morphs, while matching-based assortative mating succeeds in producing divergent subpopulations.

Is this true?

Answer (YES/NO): YES